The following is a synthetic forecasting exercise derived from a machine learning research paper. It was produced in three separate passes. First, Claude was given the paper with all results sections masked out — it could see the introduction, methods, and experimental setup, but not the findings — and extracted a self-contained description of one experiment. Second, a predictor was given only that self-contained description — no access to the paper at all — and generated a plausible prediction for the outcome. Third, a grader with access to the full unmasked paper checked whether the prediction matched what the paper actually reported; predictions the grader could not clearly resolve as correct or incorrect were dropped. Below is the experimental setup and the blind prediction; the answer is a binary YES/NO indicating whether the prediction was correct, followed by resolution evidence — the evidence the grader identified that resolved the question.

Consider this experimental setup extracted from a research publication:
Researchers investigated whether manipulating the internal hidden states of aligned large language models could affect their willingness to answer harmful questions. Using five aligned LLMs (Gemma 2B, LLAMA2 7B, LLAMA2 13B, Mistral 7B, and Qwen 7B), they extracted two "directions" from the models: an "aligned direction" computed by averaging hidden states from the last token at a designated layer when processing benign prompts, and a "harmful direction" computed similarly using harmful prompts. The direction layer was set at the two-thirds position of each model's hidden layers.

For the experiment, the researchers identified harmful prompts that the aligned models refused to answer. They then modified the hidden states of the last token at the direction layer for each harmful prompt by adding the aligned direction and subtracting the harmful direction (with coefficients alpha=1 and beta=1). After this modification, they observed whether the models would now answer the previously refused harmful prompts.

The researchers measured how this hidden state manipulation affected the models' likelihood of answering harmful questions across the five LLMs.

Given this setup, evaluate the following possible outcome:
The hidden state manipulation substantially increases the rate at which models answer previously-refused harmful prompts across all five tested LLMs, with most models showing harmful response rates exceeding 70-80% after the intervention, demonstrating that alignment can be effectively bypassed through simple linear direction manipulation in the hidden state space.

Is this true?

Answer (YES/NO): NO